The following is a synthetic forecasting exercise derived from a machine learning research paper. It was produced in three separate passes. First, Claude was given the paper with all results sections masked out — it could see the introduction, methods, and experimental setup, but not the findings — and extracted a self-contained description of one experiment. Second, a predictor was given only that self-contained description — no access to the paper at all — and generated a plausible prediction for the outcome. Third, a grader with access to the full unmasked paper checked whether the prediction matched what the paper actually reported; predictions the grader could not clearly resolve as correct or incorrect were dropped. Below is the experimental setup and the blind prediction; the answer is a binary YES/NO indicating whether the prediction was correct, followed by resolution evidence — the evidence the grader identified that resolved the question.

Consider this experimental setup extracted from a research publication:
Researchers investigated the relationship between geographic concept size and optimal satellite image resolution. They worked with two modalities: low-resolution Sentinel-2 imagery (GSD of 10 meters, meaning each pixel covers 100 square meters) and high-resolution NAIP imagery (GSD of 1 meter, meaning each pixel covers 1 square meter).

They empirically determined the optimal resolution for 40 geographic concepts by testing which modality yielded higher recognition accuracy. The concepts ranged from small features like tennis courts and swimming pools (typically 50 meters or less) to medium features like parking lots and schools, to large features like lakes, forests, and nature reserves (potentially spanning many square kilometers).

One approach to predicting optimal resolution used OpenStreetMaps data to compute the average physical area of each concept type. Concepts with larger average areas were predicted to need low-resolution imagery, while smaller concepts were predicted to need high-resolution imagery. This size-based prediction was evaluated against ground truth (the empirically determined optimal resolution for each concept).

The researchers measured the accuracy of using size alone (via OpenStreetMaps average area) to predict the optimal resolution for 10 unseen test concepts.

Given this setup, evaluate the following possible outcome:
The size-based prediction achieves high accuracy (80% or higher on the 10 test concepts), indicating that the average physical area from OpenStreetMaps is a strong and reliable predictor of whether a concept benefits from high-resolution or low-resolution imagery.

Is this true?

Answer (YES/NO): YES